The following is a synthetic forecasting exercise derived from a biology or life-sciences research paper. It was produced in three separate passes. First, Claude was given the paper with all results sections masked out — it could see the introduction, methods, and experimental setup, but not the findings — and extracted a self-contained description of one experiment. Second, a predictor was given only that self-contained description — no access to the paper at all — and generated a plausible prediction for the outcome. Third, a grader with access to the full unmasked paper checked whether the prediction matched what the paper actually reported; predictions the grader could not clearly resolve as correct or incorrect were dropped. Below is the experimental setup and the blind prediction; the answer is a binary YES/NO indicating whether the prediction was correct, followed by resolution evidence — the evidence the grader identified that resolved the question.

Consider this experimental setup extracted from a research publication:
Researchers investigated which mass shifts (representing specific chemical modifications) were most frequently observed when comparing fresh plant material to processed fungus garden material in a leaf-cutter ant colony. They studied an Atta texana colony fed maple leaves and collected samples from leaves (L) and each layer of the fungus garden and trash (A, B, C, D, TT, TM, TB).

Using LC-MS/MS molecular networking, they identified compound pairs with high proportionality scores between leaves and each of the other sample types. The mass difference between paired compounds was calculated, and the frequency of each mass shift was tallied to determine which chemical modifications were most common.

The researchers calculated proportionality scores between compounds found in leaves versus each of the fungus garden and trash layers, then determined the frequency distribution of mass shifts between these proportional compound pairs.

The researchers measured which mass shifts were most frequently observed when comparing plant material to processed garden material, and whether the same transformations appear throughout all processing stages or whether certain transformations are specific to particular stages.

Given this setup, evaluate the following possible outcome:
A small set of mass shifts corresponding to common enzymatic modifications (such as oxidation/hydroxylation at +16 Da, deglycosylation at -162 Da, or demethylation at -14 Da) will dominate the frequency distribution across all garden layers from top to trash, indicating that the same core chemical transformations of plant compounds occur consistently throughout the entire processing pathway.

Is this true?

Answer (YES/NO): NO